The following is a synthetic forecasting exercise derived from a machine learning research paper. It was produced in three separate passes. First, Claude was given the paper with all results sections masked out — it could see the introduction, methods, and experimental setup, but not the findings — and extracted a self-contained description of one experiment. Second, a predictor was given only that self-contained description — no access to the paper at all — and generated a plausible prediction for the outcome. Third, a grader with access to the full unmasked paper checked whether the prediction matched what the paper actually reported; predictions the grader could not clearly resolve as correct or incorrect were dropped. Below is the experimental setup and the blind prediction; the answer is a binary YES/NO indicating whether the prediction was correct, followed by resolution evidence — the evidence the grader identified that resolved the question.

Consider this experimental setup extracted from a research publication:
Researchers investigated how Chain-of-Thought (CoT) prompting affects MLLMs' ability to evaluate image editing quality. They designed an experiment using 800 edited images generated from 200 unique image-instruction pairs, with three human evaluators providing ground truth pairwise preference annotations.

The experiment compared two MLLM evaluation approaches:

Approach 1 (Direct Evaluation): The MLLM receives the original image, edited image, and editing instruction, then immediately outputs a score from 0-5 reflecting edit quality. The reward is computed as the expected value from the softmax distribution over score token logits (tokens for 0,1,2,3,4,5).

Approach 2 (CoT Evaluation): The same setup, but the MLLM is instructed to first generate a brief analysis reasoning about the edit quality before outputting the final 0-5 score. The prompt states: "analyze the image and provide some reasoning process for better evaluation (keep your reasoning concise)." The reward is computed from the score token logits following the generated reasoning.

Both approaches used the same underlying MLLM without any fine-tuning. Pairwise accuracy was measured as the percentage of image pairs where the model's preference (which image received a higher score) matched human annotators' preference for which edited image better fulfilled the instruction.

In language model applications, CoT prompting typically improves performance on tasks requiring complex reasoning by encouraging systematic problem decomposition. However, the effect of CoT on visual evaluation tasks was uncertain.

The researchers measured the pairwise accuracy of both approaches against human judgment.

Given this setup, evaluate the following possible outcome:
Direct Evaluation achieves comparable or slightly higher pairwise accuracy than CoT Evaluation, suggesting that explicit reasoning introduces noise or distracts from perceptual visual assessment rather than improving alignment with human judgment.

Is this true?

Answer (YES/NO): NO